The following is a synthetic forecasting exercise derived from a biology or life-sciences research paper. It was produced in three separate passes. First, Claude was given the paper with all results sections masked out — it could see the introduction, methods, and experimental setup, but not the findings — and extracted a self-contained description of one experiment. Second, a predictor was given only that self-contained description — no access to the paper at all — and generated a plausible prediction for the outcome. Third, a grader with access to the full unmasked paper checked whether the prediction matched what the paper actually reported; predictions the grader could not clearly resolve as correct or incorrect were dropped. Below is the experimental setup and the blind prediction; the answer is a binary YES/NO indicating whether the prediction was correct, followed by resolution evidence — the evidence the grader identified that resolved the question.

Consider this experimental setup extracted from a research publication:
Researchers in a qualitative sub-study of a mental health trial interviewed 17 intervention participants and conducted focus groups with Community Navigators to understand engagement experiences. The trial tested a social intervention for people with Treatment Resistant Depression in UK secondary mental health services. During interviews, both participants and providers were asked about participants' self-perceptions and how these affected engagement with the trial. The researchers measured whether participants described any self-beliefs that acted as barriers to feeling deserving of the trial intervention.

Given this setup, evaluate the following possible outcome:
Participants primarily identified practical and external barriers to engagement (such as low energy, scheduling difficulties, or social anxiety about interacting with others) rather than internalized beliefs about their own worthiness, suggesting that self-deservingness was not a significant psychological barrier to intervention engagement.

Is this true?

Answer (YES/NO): NO